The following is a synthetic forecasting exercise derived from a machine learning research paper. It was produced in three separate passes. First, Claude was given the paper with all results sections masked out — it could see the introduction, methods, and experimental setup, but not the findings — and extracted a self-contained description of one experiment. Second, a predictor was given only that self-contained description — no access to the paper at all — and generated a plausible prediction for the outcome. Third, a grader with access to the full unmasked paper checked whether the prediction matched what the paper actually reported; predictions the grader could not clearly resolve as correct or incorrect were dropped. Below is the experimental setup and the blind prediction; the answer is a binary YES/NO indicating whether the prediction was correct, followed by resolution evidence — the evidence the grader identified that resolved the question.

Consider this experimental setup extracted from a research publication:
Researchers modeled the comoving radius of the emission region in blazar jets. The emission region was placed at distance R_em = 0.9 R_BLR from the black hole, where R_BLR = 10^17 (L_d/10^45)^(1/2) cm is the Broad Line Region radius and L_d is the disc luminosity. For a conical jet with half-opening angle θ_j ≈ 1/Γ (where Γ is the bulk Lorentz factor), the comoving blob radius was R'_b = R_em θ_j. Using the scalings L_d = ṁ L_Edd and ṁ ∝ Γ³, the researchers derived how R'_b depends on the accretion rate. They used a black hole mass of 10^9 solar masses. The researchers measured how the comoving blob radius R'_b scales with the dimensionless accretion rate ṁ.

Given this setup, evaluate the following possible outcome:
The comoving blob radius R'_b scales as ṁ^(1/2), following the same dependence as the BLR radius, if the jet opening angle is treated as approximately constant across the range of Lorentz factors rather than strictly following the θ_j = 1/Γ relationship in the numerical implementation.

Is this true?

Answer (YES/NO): NO